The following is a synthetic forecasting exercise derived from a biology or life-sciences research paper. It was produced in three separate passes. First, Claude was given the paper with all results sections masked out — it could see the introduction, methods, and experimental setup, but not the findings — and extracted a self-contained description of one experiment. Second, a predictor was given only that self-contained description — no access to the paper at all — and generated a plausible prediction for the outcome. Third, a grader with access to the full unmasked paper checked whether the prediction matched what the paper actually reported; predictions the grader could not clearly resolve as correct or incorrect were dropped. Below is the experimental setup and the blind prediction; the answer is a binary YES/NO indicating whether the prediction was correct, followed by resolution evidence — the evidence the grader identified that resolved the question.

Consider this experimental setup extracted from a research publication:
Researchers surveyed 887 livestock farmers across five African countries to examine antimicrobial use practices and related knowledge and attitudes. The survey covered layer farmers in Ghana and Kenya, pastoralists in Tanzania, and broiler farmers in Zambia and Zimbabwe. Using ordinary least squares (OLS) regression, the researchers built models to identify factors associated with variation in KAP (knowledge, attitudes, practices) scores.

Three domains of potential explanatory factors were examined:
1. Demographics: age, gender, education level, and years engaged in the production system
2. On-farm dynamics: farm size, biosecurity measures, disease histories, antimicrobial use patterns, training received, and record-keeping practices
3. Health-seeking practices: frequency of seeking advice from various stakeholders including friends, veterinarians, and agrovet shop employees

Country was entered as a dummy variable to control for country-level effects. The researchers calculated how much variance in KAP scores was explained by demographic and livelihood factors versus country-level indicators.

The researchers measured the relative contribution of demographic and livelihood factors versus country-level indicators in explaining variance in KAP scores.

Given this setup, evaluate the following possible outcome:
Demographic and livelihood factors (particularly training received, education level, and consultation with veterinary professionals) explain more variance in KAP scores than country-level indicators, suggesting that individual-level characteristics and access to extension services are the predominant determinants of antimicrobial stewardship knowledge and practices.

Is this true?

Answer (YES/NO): NO